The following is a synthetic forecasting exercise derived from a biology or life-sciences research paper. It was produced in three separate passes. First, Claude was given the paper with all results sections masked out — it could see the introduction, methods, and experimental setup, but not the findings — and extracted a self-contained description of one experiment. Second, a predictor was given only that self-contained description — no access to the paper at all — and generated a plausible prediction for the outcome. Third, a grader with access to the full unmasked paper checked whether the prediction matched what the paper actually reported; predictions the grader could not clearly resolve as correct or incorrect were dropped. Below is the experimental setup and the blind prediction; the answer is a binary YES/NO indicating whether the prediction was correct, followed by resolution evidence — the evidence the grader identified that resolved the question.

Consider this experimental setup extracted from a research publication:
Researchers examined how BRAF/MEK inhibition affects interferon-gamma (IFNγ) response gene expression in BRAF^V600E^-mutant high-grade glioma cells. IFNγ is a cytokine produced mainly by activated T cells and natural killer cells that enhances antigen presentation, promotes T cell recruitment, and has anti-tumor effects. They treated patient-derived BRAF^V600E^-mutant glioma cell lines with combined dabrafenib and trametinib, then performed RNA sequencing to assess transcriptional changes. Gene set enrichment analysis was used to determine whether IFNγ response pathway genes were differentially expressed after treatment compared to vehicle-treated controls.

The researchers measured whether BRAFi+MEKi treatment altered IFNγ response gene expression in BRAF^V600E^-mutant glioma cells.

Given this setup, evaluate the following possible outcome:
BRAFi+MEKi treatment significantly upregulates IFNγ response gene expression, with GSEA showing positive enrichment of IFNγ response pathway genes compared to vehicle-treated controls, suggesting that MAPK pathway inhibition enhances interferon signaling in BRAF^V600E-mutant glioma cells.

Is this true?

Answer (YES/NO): YES